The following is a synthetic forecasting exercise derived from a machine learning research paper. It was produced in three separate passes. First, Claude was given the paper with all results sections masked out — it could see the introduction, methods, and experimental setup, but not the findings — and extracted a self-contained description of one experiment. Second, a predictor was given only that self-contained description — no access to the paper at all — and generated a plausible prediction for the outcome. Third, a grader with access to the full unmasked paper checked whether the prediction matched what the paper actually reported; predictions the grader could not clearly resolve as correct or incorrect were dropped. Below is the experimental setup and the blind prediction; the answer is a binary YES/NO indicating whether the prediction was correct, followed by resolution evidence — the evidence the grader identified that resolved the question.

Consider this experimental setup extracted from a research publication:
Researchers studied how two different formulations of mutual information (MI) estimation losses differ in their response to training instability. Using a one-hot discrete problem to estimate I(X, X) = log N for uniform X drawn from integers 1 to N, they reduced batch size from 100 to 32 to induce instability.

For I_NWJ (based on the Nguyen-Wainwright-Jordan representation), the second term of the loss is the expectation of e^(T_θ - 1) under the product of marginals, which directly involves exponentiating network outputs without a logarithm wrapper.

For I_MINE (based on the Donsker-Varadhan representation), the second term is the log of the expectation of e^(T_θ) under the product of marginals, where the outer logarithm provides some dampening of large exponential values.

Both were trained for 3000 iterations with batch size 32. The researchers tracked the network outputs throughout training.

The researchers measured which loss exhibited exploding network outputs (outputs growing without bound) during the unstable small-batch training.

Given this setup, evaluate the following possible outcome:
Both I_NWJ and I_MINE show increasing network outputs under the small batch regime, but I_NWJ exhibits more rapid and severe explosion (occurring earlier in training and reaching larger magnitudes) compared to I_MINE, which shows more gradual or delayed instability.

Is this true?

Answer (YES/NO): NO